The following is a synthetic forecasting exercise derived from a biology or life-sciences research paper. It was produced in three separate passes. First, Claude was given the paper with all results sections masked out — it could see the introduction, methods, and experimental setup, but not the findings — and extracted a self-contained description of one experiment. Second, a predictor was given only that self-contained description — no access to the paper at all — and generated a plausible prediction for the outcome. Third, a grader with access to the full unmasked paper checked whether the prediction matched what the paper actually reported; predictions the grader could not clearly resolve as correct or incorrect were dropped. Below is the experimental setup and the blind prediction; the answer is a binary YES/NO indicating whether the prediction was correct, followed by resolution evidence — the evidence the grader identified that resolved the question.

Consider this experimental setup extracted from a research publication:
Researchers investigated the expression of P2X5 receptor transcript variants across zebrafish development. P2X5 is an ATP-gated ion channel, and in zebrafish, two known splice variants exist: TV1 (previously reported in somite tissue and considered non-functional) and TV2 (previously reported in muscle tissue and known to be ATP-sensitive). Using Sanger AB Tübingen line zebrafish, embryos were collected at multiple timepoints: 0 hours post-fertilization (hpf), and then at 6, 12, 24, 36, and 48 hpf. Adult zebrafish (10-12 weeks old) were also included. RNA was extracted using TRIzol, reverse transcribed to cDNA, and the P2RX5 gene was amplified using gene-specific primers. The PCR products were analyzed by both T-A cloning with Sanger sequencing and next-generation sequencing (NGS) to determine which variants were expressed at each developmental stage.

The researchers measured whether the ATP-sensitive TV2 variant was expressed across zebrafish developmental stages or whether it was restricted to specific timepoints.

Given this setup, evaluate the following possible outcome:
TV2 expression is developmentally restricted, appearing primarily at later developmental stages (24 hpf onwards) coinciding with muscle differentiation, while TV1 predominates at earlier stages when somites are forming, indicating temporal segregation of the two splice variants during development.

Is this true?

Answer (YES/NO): NO